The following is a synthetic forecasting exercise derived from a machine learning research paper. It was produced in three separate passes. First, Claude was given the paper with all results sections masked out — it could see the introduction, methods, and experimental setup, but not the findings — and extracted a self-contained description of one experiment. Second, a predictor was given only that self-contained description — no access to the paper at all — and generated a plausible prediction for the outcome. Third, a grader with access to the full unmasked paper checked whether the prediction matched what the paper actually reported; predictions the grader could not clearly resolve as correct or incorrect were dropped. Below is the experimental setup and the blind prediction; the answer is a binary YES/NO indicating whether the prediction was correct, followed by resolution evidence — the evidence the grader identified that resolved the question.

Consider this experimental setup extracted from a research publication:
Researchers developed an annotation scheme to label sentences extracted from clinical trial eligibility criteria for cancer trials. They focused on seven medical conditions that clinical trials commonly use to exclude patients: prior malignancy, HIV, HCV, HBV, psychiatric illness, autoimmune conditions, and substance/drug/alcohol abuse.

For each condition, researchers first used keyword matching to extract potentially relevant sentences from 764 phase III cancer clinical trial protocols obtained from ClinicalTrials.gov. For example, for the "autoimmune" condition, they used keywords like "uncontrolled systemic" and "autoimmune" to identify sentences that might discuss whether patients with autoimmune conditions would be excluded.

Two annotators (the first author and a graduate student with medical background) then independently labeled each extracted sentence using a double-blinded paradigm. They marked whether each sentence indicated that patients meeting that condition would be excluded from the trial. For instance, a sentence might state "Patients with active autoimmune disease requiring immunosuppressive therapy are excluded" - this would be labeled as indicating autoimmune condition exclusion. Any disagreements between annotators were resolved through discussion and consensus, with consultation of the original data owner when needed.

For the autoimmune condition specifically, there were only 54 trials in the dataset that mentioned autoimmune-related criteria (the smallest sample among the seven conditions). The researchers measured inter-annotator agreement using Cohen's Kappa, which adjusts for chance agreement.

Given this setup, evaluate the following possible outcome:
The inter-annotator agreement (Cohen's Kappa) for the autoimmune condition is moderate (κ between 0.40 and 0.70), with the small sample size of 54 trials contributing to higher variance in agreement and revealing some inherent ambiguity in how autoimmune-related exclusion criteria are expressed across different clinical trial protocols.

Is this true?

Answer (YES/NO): NO